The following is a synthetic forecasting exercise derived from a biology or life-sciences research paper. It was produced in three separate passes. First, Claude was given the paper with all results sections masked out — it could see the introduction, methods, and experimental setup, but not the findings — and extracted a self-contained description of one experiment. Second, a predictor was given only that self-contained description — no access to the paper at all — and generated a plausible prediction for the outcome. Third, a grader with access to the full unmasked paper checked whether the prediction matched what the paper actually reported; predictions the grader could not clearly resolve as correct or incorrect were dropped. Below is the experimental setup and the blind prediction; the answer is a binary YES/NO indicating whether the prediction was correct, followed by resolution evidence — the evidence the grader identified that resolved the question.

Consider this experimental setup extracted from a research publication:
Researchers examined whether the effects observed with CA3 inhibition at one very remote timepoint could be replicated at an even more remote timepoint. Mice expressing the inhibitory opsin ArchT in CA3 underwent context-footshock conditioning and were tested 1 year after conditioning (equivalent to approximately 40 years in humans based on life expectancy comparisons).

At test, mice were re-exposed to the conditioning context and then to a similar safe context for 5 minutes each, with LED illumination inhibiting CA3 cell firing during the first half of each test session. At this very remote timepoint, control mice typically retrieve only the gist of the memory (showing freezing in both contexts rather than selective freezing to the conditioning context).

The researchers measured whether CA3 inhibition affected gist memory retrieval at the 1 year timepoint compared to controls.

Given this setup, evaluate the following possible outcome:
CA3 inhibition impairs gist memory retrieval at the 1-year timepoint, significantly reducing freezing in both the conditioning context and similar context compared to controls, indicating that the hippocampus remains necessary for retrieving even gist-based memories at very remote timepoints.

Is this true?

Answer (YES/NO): NO